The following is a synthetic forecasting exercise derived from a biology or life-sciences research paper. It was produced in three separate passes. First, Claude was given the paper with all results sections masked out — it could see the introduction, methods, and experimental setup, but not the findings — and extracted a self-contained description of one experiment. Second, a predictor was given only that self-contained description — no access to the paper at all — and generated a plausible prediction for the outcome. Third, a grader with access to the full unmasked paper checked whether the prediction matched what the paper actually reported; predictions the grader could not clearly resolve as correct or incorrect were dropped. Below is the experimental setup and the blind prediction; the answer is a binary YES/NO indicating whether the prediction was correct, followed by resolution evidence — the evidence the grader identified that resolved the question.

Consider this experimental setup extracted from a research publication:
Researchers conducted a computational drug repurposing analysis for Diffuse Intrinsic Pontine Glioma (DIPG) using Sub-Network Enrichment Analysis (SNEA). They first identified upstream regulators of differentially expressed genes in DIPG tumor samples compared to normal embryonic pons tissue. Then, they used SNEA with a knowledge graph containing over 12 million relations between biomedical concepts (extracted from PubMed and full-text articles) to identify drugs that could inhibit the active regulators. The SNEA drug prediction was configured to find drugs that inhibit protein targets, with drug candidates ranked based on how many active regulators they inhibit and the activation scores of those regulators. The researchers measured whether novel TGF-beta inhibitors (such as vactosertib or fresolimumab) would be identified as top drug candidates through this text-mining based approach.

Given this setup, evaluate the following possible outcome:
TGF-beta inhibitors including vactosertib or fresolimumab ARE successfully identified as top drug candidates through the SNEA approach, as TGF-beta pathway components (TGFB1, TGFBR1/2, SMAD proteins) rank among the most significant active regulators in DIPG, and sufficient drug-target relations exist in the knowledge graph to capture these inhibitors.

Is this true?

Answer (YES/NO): NO